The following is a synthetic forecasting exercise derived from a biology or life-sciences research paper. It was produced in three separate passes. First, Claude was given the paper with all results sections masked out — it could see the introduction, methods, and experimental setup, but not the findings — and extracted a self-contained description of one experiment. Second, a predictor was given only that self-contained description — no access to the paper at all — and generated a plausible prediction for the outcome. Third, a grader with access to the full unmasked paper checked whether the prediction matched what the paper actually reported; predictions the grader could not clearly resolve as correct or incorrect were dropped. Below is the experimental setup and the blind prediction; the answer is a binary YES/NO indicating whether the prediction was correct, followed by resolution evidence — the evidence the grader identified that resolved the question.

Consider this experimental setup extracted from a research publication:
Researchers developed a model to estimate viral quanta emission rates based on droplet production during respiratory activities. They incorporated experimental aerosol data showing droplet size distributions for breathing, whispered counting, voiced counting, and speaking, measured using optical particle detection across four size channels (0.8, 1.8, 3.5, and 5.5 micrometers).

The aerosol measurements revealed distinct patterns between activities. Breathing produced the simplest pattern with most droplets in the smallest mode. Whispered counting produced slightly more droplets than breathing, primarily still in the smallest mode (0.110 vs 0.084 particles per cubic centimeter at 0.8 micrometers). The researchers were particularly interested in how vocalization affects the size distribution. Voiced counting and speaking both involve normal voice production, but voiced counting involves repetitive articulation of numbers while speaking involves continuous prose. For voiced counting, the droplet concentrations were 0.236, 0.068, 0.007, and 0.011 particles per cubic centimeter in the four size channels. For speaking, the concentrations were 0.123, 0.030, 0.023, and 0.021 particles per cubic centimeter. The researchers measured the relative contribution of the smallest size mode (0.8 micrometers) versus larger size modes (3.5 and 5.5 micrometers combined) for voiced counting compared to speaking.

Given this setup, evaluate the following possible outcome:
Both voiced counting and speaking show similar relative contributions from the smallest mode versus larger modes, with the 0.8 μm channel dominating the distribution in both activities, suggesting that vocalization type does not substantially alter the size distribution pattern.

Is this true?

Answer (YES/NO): NO